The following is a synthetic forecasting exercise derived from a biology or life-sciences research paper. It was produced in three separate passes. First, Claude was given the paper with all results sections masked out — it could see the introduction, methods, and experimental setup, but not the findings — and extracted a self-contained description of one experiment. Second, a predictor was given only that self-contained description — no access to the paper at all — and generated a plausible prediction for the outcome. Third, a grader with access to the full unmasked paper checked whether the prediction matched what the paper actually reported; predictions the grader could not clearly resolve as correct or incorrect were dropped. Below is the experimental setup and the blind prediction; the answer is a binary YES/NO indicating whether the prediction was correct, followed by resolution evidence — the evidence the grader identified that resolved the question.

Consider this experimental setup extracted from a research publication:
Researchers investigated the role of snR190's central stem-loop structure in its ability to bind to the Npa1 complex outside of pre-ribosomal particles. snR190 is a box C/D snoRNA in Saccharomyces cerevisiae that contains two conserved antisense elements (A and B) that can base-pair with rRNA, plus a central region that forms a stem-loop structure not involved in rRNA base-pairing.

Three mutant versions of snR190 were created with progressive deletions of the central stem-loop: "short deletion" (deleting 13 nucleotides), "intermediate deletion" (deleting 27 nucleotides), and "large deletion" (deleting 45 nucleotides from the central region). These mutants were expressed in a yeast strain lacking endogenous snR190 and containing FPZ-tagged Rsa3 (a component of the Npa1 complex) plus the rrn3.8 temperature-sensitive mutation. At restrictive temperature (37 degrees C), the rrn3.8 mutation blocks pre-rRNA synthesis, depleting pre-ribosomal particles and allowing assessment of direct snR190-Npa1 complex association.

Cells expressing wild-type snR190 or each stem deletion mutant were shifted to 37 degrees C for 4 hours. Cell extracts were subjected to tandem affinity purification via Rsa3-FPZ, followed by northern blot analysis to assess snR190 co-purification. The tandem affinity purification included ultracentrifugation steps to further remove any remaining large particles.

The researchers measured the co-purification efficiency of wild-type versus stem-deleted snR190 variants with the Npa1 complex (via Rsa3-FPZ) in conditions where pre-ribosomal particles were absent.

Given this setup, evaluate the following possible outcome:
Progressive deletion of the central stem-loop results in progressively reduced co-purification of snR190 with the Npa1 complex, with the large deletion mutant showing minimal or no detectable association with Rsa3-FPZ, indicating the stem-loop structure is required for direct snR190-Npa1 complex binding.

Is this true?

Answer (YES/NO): YES